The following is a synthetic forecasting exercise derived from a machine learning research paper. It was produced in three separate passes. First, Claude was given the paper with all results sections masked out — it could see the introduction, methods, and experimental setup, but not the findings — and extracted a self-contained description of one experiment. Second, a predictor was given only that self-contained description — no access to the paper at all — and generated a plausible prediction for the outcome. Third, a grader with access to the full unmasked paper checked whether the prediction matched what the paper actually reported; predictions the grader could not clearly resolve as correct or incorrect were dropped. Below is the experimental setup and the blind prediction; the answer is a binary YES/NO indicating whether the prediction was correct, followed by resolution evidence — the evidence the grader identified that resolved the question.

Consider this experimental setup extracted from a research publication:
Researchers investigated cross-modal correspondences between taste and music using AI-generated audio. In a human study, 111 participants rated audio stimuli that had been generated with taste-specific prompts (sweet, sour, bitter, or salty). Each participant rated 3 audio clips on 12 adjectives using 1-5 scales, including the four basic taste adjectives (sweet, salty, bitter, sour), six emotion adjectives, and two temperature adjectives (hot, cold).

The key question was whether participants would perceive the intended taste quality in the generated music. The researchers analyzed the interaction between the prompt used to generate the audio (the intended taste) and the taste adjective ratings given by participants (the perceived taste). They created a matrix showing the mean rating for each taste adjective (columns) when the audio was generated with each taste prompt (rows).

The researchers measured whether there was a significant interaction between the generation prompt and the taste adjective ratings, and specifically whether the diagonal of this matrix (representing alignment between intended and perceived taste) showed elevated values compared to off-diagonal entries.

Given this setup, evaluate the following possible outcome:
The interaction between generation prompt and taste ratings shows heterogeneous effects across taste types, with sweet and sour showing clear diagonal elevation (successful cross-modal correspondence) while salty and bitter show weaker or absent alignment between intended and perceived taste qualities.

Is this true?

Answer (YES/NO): NO